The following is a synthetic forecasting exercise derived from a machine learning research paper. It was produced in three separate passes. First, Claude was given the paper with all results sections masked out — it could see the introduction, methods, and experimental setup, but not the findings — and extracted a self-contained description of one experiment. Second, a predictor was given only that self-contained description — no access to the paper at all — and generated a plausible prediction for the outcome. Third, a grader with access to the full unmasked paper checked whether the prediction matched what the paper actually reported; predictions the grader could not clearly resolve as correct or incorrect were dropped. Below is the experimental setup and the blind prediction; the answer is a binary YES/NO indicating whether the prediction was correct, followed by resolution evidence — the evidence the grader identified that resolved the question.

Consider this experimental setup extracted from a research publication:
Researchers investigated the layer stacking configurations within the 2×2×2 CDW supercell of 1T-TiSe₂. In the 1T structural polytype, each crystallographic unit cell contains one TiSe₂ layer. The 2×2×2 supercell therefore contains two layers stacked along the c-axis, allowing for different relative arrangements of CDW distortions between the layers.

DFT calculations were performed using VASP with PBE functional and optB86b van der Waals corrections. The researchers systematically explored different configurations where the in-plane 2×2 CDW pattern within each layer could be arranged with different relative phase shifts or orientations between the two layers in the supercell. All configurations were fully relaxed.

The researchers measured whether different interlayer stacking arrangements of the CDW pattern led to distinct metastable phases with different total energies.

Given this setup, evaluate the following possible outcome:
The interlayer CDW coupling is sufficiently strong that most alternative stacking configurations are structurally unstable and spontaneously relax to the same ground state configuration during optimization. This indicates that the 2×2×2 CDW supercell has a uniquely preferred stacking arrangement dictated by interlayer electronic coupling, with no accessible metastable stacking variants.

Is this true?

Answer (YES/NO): NO